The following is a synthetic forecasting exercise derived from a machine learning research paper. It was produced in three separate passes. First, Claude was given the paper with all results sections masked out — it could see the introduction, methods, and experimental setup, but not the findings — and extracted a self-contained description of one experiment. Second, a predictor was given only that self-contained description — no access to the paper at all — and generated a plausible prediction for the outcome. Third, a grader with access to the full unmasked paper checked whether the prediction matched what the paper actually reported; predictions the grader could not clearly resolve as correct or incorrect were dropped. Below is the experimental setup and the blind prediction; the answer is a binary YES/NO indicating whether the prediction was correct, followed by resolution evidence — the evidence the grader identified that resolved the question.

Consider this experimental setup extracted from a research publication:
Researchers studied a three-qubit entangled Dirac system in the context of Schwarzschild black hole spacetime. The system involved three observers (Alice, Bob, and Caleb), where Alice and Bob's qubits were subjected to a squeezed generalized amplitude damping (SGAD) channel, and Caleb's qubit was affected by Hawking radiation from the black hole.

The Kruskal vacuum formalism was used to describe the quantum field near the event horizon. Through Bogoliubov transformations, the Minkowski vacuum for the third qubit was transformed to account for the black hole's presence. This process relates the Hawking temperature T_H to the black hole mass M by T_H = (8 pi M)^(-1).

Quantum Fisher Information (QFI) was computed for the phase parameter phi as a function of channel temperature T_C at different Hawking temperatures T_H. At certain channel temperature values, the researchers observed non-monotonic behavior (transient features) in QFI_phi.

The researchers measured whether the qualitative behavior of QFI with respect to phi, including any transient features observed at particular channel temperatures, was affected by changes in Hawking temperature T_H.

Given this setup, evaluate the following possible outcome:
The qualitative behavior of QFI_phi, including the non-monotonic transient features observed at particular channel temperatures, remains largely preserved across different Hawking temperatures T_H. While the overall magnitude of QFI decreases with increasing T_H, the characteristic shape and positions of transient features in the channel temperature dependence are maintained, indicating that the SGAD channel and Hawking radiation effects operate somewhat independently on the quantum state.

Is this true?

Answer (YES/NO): NO